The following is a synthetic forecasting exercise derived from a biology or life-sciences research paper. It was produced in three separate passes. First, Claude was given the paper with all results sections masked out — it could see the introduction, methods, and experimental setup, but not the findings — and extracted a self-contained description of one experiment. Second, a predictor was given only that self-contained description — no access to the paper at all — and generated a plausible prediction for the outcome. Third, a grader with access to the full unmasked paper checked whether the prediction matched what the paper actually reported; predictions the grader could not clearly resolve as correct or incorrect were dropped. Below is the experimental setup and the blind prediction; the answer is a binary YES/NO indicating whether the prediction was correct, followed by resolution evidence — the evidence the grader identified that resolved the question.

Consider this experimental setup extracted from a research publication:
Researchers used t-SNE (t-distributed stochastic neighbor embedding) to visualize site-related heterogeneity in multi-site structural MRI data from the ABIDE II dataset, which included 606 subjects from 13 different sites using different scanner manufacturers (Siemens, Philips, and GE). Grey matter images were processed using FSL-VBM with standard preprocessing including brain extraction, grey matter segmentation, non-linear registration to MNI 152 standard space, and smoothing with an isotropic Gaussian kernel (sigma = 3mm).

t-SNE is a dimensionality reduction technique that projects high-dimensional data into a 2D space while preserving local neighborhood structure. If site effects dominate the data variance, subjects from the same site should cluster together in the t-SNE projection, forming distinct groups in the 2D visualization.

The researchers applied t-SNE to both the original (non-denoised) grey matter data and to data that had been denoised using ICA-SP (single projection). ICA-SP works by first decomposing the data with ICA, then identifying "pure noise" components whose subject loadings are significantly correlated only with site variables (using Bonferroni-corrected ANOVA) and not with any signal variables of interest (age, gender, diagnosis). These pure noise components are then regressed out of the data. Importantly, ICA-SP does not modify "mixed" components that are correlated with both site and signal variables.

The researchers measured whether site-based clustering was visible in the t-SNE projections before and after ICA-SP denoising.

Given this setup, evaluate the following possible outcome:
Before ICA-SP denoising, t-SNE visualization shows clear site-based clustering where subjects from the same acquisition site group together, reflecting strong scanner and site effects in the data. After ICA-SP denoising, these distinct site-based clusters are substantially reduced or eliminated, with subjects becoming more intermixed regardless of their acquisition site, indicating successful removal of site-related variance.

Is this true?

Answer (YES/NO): YES